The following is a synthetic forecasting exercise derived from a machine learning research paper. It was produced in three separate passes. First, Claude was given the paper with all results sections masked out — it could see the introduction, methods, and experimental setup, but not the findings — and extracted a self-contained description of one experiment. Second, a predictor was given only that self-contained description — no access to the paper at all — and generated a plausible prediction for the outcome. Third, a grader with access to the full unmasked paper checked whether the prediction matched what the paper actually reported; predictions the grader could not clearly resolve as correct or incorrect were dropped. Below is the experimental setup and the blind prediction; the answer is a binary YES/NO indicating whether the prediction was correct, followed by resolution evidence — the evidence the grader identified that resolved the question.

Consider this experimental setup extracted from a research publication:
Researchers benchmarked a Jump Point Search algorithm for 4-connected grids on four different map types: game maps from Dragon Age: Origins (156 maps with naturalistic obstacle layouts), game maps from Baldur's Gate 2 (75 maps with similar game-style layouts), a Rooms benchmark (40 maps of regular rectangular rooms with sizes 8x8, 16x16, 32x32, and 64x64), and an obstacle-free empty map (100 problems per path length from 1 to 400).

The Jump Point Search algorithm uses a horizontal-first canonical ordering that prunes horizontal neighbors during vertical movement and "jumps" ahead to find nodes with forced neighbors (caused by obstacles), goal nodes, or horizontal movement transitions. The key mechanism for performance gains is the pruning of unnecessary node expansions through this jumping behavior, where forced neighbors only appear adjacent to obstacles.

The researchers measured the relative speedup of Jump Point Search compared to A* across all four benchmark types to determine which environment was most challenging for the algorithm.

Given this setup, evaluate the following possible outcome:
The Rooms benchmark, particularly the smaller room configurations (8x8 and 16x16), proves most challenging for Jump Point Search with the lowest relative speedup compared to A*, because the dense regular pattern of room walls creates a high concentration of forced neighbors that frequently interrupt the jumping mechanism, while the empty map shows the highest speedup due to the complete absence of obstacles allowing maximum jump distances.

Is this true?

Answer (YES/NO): NO